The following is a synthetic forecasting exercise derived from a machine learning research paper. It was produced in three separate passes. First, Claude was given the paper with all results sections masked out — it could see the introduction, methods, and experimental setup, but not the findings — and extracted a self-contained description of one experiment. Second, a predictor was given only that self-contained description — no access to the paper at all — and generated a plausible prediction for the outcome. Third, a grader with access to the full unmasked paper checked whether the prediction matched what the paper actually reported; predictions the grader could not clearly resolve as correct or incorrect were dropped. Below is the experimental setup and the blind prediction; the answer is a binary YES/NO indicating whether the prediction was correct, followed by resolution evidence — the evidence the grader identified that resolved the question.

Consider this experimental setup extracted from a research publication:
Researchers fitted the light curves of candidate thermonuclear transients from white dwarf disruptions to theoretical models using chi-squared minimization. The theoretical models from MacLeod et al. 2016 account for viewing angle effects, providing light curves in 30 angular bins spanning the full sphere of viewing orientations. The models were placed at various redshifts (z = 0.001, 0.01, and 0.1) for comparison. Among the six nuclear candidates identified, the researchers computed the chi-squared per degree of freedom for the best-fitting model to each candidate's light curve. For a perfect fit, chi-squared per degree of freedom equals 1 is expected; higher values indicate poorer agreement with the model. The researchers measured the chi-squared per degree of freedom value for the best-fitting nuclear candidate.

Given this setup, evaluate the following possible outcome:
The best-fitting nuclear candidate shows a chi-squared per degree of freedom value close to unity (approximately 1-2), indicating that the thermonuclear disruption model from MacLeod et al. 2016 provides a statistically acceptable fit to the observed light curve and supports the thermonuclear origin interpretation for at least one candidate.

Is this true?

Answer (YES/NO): NO